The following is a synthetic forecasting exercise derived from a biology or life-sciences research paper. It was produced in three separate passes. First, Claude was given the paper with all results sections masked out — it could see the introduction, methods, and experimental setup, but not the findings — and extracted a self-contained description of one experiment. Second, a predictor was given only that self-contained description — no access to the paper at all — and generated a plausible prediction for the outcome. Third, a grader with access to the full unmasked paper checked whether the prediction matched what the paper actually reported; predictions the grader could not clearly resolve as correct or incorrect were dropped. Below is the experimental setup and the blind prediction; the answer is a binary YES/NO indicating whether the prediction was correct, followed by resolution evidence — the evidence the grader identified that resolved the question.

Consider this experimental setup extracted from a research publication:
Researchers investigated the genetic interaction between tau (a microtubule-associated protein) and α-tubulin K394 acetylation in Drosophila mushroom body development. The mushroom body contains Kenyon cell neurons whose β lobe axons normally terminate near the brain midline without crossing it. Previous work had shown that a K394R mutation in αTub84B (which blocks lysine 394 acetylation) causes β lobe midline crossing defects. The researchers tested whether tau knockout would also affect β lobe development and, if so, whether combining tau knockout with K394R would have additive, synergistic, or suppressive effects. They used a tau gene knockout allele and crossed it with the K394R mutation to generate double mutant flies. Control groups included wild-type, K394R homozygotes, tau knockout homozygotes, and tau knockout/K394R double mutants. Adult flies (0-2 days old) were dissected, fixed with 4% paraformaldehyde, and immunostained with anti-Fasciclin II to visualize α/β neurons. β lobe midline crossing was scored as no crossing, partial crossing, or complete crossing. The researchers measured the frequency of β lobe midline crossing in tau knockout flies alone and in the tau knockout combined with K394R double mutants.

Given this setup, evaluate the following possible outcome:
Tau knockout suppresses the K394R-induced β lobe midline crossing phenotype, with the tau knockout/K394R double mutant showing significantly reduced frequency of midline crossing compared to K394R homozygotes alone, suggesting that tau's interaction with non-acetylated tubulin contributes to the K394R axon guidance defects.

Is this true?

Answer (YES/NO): YES